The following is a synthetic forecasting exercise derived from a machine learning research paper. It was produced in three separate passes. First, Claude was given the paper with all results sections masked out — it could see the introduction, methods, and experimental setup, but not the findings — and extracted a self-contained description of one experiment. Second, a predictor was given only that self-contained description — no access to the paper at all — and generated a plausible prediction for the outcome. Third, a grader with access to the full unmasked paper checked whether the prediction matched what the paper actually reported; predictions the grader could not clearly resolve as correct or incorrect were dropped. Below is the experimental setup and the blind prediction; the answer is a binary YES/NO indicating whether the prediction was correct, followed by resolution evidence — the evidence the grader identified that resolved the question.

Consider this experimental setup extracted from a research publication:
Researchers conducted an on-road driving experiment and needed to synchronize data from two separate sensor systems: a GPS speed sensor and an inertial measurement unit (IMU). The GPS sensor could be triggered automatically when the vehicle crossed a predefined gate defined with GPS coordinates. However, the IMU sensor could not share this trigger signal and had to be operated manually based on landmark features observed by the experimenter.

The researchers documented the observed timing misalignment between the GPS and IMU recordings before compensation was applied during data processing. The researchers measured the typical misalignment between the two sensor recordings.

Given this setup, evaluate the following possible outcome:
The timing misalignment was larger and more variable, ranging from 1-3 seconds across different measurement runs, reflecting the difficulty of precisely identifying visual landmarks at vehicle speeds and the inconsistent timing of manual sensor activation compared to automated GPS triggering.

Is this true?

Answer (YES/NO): NO